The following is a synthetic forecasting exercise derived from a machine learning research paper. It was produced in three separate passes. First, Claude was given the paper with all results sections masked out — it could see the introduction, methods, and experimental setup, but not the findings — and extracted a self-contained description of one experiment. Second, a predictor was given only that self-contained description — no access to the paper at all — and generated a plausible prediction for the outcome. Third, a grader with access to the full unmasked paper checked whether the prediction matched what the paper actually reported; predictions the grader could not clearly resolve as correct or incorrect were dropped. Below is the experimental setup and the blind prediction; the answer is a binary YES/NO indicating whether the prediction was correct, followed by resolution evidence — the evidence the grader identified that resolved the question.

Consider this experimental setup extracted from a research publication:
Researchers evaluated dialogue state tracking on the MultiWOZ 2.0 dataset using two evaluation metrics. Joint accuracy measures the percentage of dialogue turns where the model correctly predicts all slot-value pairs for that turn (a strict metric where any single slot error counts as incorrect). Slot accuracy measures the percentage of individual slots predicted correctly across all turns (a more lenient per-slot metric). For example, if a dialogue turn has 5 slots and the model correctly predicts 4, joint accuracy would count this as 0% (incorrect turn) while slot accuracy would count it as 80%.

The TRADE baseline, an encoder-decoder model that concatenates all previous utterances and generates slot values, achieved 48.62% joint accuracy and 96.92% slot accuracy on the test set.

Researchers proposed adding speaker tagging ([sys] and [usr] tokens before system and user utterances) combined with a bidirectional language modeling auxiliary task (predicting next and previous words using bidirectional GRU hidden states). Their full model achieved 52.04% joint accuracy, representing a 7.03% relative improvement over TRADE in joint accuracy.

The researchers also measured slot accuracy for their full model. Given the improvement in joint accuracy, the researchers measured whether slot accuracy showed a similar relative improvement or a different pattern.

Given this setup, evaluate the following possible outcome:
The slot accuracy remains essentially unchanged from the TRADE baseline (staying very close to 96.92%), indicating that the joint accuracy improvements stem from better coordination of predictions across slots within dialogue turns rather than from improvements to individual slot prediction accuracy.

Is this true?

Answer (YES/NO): NO